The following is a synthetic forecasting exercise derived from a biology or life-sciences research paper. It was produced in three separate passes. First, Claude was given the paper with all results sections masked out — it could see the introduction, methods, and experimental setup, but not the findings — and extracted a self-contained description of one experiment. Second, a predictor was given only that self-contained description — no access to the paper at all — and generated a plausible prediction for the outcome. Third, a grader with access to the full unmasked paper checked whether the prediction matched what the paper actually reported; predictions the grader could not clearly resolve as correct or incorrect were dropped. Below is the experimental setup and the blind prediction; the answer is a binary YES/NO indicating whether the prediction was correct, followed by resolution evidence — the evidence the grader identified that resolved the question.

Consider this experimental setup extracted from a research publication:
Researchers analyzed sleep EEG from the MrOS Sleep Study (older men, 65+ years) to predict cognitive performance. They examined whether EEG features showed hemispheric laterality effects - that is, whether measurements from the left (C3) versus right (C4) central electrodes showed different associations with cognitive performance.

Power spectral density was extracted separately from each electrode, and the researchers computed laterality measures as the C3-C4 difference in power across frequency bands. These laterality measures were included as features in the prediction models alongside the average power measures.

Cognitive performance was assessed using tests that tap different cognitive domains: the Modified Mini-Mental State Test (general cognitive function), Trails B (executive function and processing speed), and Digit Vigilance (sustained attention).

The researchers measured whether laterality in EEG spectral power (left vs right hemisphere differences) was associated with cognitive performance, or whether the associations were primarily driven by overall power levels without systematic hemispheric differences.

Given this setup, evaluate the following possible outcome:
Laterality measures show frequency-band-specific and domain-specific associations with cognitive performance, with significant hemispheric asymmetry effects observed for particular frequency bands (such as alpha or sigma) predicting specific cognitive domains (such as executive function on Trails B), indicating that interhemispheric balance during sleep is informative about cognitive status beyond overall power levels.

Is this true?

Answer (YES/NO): NO